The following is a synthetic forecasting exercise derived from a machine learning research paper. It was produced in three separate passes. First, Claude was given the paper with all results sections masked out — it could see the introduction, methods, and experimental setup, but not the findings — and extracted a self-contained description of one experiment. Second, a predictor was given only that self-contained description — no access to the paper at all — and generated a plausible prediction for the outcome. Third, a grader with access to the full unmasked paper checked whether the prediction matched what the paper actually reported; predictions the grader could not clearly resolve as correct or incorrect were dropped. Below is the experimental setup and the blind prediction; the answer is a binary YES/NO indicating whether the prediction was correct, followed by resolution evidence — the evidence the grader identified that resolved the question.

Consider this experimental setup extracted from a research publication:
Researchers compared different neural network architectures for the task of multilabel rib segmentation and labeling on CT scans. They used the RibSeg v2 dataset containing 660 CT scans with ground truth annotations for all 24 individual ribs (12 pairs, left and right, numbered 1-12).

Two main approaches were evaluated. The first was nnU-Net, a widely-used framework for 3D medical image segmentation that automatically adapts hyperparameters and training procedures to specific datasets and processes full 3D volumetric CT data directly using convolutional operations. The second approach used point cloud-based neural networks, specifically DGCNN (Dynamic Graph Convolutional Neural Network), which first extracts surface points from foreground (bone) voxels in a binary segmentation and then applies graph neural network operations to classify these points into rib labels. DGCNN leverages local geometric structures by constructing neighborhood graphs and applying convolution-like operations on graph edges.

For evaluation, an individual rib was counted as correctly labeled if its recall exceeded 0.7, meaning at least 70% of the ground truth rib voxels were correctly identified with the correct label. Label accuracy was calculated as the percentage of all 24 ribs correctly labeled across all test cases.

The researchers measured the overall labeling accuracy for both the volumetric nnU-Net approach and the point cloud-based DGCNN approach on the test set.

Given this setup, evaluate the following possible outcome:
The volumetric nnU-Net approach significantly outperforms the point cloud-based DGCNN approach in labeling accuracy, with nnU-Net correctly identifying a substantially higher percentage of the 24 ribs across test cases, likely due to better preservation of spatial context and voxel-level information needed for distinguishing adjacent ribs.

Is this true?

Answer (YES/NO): NO